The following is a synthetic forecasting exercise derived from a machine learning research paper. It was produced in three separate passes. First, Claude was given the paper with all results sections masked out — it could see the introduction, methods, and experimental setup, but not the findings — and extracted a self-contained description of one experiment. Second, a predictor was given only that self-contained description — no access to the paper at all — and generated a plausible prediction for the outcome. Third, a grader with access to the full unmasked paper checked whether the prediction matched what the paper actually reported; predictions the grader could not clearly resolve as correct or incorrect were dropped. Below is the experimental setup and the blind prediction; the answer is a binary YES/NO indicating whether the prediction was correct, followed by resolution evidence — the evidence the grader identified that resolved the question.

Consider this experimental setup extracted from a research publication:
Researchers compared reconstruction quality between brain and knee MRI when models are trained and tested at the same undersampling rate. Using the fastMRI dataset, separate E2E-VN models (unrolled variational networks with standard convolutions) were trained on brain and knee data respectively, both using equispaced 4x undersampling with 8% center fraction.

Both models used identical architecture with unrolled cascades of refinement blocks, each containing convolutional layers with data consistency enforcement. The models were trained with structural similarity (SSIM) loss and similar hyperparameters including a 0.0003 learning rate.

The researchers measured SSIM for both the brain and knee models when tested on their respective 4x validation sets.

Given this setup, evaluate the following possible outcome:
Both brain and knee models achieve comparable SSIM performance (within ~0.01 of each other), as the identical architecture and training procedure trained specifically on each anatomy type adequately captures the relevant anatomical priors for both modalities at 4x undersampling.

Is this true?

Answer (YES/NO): NO